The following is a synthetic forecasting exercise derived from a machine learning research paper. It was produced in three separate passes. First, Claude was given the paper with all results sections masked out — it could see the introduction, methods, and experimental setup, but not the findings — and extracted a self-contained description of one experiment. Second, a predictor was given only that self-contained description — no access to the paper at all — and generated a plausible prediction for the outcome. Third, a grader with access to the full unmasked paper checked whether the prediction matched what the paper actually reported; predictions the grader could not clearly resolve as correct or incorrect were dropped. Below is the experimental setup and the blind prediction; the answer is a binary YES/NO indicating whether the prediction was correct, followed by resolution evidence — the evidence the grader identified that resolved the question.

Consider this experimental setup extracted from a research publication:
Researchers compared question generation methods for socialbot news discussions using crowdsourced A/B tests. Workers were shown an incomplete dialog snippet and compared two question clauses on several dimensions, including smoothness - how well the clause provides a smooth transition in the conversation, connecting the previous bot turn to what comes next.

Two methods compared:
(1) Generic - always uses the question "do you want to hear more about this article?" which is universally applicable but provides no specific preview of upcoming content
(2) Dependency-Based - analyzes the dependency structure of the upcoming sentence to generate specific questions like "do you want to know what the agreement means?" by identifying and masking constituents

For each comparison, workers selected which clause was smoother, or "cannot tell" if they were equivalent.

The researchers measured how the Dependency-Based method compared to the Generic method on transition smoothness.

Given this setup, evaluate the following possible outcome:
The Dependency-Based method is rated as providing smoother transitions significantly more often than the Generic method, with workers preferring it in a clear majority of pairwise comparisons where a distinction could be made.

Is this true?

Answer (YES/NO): NO